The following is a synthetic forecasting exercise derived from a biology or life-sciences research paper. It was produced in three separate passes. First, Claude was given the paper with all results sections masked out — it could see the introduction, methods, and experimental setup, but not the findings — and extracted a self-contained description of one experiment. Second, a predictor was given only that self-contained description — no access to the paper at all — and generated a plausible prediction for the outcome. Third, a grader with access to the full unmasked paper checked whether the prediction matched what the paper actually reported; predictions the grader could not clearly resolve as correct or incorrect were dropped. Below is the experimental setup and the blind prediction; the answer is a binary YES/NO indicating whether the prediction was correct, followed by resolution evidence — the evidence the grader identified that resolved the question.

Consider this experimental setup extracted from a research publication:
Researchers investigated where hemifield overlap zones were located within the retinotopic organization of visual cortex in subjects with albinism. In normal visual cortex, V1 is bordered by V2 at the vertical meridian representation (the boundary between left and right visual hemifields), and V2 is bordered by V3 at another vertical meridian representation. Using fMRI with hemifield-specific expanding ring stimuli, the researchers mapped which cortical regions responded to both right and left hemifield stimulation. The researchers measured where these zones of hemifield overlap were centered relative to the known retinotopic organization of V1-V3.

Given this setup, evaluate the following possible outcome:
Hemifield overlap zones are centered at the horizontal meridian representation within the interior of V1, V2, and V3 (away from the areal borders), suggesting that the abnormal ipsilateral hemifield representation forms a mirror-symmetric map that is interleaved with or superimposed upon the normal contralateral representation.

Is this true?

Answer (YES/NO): NO